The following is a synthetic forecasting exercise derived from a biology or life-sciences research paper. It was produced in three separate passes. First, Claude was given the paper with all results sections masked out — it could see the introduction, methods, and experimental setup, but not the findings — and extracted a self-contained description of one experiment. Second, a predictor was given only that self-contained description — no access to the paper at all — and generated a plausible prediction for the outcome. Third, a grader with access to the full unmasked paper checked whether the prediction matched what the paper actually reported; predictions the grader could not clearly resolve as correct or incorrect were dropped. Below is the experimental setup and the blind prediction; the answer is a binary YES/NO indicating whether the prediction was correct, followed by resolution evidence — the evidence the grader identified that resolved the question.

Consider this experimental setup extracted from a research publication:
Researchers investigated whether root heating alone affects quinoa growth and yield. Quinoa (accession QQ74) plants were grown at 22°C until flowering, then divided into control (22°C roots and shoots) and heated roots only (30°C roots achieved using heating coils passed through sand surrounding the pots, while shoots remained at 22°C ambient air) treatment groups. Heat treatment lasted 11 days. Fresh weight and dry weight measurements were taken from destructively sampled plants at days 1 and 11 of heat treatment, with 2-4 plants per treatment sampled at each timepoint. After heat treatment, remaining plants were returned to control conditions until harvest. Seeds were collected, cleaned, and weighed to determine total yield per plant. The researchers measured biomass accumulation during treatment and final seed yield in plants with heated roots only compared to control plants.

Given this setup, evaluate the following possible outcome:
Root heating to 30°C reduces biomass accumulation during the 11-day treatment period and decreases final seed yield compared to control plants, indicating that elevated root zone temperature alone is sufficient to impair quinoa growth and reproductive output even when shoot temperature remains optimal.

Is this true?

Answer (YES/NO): NO